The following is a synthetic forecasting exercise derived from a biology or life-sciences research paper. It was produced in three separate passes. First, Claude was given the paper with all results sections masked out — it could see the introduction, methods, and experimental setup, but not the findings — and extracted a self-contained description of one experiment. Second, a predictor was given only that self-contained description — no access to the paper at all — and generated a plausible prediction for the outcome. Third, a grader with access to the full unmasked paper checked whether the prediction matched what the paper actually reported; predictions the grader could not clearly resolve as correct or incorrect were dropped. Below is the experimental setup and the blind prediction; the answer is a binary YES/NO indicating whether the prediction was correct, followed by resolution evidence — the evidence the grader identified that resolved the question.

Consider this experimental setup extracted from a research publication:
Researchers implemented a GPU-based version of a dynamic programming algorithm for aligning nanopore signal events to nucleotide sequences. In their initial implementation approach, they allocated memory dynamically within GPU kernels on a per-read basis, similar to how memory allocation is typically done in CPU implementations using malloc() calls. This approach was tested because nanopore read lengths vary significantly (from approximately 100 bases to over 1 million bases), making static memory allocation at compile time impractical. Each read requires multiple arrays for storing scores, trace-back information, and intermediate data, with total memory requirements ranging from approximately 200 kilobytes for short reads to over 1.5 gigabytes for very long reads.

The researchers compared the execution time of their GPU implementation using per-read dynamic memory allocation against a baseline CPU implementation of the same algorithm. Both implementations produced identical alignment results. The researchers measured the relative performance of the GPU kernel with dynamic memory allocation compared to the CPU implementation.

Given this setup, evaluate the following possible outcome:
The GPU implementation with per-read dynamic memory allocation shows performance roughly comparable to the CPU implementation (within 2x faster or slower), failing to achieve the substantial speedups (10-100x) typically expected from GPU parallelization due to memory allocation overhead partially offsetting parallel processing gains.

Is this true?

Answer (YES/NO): NO